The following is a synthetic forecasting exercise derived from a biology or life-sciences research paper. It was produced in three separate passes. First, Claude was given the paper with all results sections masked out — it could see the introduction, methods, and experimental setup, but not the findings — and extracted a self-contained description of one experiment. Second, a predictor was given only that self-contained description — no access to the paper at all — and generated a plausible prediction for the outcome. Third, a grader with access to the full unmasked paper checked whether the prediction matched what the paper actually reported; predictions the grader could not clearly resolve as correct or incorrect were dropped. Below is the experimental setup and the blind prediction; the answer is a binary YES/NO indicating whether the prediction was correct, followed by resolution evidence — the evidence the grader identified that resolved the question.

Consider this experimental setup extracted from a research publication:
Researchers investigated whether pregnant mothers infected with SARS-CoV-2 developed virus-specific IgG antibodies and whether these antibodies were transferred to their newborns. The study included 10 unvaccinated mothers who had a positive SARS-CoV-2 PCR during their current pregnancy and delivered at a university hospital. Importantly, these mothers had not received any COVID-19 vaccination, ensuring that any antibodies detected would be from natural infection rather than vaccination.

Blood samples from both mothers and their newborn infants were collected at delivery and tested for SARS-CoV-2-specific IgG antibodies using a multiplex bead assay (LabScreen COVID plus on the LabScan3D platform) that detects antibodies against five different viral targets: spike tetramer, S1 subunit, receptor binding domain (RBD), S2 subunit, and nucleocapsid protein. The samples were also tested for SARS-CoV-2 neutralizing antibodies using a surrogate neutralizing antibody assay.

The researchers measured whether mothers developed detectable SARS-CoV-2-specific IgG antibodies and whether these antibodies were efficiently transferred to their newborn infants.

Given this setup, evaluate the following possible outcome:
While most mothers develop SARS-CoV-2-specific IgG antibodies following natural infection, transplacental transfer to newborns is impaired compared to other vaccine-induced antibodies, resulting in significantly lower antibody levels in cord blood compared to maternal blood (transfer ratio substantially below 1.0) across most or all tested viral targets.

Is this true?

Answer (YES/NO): NO